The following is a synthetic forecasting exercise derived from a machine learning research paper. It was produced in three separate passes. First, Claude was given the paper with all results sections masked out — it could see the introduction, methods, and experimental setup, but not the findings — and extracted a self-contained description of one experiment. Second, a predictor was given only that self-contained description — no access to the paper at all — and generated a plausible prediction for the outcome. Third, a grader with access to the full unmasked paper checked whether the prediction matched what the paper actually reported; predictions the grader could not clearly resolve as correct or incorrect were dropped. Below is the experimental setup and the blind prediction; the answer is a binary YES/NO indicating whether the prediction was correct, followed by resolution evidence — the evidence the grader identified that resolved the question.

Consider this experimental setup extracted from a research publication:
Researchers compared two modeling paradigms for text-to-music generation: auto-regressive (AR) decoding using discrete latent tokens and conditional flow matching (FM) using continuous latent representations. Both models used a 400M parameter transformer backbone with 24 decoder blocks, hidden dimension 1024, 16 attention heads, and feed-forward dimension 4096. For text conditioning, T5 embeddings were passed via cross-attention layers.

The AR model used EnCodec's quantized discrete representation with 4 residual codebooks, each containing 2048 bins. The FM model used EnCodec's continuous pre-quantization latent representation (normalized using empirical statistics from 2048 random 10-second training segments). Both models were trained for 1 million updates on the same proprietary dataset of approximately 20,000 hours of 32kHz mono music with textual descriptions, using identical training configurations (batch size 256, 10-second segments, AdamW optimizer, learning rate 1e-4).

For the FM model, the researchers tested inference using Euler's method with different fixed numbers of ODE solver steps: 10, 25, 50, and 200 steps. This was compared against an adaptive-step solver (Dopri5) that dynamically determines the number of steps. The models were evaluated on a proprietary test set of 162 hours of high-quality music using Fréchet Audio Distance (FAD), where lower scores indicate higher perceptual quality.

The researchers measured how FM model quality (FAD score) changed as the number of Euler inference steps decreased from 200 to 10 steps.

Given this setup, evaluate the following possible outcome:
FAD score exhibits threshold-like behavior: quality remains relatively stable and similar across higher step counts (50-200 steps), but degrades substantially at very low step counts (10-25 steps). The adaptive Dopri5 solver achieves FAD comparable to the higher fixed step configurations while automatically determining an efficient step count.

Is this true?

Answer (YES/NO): NO